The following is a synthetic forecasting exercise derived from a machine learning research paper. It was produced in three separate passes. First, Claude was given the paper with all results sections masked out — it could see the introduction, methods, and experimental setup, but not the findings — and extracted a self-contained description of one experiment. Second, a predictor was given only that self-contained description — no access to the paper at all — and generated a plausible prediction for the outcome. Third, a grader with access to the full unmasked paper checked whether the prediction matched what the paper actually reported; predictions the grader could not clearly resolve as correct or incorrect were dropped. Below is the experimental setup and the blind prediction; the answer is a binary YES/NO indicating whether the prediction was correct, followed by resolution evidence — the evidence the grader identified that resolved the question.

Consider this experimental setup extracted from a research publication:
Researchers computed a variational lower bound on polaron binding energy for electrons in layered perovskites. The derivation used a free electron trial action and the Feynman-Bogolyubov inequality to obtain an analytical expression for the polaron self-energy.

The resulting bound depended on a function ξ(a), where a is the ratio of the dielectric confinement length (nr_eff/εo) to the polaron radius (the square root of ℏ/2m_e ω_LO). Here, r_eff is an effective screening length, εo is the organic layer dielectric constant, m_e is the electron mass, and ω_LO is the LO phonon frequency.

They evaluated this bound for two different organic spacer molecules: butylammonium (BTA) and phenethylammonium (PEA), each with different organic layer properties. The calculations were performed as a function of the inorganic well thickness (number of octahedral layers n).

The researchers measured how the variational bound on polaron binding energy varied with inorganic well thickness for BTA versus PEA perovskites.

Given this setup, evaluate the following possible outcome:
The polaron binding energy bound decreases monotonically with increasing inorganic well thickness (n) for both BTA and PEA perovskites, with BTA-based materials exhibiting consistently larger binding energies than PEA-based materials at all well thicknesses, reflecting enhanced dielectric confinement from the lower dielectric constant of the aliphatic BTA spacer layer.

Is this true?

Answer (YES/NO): NO